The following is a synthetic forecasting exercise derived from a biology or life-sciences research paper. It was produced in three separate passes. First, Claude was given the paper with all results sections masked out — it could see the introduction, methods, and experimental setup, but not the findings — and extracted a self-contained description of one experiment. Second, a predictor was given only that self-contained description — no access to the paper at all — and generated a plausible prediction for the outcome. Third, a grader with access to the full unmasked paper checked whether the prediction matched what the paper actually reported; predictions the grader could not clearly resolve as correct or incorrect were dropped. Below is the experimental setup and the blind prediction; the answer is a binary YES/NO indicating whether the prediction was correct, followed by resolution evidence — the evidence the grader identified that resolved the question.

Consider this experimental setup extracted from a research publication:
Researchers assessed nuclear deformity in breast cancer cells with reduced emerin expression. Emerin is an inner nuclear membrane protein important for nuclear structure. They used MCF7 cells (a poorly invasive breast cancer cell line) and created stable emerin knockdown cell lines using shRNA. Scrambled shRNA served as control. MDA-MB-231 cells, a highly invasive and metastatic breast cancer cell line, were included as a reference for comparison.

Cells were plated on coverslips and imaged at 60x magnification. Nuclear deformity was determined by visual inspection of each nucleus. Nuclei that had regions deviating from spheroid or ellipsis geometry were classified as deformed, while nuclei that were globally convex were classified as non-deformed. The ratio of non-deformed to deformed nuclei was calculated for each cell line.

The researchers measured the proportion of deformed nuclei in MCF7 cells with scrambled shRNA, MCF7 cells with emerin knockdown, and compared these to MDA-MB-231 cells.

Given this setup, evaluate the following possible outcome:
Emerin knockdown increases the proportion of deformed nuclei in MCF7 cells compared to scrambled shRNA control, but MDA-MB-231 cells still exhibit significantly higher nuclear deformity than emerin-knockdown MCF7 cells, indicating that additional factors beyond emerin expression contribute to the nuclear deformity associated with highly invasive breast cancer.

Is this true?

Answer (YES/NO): YES